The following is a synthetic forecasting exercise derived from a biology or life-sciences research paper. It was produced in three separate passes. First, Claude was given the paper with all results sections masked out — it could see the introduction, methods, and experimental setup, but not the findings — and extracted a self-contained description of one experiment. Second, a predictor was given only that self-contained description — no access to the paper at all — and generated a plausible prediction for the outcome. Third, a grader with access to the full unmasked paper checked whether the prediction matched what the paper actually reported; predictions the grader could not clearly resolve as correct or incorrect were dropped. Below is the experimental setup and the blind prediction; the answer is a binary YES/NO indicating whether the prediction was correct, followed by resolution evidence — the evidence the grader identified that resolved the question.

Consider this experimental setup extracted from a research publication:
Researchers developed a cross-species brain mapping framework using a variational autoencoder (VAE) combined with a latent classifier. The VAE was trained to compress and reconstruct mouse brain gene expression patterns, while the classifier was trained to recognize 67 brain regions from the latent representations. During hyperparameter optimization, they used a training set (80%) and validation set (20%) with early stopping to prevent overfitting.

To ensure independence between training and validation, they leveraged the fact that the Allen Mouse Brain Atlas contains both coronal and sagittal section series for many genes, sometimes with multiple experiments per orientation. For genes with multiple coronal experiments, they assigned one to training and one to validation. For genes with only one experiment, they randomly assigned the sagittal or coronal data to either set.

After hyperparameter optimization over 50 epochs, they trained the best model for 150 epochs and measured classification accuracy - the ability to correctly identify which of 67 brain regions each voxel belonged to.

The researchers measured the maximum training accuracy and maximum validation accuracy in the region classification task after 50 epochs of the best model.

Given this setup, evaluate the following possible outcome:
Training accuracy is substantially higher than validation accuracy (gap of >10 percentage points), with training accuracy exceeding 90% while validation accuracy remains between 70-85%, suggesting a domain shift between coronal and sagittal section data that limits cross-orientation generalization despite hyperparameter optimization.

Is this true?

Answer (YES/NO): NO